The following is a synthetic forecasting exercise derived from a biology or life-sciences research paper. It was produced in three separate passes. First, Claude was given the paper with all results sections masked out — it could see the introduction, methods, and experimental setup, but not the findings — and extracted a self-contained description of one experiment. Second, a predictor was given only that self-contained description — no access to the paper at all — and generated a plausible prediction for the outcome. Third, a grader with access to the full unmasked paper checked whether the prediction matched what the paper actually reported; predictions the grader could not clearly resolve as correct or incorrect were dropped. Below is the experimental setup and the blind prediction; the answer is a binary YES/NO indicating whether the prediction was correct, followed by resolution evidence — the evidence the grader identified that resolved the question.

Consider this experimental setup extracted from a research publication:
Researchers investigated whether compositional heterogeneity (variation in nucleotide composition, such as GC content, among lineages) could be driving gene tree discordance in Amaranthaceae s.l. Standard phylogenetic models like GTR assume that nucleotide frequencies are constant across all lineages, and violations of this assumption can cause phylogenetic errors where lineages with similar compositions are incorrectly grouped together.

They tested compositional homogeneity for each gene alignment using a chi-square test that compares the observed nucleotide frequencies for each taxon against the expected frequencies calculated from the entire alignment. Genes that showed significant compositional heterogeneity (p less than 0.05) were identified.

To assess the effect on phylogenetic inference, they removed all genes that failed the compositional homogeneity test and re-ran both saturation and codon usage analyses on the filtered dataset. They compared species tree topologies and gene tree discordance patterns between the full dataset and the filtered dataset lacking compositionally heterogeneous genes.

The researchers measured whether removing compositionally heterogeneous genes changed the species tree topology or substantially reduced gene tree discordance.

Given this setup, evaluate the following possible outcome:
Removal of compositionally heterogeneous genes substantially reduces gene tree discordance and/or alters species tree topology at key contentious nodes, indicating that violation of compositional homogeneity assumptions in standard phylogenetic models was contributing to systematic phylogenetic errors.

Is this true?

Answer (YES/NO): NO